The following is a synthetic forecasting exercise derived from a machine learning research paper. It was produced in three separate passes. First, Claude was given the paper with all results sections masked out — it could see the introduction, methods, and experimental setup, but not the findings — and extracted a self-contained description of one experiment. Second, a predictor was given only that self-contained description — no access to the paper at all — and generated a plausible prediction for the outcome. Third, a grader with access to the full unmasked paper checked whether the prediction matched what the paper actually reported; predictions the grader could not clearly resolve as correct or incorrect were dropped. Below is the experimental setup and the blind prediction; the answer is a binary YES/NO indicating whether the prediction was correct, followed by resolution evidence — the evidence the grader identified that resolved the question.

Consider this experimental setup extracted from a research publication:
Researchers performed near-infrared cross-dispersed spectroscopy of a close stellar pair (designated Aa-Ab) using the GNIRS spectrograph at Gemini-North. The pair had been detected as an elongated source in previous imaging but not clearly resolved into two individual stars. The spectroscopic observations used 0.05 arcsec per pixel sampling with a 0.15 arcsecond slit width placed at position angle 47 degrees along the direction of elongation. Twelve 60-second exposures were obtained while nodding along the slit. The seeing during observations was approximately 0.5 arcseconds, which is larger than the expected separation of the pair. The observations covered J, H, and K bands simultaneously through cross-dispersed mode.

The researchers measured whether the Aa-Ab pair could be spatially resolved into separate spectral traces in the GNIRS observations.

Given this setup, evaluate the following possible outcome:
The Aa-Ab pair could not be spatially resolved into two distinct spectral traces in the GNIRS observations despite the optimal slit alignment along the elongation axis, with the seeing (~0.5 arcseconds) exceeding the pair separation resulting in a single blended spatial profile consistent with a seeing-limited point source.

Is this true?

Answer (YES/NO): YES